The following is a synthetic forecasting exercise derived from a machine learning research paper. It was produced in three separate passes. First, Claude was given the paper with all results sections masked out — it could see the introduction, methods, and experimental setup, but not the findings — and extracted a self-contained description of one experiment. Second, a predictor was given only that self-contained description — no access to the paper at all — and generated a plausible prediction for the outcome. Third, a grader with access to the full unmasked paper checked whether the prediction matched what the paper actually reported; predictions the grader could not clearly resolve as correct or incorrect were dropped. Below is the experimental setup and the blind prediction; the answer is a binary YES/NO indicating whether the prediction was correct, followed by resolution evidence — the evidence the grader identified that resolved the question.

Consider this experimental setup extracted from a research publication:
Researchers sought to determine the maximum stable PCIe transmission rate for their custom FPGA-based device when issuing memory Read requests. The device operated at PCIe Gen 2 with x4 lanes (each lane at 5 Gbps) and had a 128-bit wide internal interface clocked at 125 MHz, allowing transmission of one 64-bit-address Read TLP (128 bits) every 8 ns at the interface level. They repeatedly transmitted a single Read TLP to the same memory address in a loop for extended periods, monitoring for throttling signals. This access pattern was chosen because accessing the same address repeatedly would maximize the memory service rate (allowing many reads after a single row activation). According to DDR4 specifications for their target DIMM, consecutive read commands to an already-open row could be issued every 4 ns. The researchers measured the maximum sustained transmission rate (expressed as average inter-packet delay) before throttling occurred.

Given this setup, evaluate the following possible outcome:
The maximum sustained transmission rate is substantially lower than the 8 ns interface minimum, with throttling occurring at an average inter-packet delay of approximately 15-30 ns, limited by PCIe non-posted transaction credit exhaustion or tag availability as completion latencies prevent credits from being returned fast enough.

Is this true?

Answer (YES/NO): NO